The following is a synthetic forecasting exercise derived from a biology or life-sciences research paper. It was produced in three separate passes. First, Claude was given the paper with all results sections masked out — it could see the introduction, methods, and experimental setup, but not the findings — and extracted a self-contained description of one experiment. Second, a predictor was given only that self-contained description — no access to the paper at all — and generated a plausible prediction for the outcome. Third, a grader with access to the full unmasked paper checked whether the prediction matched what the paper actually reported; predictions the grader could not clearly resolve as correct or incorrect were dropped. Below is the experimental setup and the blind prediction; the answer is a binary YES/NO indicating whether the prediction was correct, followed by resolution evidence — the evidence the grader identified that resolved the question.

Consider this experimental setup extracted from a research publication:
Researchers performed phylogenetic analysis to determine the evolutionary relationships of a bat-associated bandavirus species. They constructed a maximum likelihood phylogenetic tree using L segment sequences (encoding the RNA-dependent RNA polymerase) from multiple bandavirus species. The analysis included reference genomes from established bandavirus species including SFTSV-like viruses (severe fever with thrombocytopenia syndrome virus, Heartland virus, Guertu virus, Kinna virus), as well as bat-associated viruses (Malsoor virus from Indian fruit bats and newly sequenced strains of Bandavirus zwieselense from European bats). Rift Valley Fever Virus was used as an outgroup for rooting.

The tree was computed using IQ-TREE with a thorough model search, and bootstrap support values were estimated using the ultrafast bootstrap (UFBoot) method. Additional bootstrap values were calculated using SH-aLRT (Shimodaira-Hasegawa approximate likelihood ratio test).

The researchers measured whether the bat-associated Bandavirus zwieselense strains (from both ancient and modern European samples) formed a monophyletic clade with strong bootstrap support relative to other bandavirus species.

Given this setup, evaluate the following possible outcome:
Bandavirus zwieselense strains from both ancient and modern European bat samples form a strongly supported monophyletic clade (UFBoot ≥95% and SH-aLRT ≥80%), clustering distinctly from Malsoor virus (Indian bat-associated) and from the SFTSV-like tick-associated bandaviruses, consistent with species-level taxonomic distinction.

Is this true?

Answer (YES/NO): NO